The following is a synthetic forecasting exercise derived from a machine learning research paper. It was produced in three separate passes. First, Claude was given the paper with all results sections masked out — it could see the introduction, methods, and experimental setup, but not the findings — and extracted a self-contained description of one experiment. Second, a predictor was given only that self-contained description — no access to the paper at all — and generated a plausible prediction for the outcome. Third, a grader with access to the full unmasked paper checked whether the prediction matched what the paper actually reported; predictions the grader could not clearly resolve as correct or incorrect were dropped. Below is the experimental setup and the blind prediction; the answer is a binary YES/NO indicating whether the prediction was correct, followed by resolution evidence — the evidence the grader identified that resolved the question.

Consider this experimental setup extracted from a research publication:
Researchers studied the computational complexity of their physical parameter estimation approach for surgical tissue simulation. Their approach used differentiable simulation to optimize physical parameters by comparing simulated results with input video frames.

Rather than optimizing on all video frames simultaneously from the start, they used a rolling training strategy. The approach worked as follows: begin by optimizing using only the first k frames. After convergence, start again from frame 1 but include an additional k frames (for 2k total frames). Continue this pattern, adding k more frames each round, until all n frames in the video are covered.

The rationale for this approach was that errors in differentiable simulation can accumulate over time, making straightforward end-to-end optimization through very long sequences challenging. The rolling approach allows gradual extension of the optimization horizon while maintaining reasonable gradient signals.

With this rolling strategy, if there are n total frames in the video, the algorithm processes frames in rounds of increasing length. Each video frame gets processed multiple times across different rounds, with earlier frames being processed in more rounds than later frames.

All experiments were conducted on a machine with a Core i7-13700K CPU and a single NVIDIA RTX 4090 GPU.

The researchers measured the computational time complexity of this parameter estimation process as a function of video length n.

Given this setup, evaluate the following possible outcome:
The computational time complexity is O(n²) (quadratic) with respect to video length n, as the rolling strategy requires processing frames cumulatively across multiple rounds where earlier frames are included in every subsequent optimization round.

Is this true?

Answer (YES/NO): YES